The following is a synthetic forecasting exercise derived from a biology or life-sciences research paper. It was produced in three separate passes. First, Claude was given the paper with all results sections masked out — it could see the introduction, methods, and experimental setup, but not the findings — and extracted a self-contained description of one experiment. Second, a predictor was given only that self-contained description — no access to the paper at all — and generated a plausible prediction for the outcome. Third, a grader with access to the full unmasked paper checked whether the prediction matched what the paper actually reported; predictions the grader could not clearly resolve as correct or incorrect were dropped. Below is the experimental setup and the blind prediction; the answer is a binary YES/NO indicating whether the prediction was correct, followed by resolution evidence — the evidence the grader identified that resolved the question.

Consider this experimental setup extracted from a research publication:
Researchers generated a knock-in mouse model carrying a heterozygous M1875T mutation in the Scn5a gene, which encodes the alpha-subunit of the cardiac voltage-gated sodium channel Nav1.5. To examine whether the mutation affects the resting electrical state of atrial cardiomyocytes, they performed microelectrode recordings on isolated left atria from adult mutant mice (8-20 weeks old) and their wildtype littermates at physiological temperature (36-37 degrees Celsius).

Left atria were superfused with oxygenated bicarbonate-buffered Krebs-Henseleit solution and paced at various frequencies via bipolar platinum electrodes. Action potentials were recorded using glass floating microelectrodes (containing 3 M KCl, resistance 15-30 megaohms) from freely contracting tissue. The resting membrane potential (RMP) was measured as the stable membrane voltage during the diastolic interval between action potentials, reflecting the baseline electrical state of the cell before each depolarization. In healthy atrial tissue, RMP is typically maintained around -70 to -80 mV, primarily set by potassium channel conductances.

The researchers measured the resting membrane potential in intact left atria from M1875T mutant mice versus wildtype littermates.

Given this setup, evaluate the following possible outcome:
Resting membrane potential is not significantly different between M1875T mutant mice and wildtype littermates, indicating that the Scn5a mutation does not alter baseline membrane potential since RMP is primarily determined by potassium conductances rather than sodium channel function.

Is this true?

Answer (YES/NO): YES